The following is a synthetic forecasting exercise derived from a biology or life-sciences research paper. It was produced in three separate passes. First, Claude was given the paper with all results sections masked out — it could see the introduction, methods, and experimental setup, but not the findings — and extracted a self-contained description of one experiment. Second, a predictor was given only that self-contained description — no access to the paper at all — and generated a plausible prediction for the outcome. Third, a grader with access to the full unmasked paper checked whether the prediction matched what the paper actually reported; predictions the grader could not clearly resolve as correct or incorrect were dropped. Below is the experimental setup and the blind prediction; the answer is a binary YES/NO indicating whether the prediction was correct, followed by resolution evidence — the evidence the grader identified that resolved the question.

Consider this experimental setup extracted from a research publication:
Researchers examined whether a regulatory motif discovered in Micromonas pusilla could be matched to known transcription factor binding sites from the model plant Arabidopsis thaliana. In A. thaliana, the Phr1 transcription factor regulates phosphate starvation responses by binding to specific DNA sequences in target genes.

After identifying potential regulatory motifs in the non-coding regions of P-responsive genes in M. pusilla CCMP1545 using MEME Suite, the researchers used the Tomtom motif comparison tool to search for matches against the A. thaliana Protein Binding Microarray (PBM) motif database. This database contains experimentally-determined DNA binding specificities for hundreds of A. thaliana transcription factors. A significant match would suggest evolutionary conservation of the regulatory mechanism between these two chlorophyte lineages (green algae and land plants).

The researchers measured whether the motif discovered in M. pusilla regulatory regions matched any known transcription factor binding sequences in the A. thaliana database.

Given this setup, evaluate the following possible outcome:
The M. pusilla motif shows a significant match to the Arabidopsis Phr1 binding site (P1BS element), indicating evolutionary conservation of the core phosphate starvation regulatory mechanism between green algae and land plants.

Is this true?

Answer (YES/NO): NO